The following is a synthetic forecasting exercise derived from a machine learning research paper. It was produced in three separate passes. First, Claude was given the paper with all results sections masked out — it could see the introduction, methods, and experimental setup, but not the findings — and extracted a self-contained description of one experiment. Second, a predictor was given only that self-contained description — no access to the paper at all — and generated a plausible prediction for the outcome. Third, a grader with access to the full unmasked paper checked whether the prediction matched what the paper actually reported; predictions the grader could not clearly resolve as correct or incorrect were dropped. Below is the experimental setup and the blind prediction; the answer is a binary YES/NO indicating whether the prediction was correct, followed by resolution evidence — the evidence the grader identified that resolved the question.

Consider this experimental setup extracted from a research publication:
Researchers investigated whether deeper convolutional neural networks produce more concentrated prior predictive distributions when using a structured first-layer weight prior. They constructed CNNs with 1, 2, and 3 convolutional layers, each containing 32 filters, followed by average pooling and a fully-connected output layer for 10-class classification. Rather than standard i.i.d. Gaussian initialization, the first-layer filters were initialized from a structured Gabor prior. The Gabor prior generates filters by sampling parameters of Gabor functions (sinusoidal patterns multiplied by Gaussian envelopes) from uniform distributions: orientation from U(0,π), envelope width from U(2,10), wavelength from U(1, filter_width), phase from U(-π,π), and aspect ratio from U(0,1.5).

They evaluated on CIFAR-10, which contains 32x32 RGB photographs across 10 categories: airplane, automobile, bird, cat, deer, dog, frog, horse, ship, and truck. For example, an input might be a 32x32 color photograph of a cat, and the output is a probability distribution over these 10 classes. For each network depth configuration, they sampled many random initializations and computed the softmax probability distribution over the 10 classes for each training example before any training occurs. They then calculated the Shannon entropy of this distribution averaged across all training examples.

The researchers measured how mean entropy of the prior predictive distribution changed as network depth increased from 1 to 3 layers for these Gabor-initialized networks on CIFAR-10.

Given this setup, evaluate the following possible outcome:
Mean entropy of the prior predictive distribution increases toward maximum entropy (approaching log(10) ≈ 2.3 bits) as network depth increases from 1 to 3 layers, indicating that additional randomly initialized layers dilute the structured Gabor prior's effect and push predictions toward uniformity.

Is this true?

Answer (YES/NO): NO